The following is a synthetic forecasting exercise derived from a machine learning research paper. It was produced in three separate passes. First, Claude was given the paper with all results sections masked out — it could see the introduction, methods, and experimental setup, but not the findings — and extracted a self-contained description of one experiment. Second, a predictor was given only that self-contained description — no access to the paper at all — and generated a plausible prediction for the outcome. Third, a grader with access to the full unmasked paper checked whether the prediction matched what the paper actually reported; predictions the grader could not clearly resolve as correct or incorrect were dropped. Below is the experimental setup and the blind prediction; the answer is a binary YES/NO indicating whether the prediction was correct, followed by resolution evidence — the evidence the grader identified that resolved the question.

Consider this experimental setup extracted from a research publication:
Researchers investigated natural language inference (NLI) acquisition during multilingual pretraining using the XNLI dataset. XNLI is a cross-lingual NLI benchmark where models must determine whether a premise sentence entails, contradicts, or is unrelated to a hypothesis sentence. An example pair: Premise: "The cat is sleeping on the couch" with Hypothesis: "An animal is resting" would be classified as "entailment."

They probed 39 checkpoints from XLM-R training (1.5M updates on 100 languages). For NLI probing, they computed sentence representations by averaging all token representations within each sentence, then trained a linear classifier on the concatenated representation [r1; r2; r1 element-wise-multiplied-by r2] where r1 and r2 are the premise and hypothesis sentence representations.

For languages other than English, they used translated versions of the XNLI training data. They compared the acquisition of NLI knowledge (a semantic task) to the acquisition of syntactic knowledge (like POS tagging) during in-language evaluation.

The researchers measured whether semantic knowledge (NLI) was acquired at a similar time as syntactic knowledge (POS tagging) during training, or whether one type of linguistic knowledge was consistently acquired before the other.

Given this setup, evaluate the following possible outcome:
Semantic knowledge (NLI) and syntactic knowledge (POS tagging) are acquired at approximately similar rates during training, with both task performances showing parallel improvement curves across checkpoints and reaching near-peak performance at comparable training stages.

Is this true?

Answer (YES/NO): NO